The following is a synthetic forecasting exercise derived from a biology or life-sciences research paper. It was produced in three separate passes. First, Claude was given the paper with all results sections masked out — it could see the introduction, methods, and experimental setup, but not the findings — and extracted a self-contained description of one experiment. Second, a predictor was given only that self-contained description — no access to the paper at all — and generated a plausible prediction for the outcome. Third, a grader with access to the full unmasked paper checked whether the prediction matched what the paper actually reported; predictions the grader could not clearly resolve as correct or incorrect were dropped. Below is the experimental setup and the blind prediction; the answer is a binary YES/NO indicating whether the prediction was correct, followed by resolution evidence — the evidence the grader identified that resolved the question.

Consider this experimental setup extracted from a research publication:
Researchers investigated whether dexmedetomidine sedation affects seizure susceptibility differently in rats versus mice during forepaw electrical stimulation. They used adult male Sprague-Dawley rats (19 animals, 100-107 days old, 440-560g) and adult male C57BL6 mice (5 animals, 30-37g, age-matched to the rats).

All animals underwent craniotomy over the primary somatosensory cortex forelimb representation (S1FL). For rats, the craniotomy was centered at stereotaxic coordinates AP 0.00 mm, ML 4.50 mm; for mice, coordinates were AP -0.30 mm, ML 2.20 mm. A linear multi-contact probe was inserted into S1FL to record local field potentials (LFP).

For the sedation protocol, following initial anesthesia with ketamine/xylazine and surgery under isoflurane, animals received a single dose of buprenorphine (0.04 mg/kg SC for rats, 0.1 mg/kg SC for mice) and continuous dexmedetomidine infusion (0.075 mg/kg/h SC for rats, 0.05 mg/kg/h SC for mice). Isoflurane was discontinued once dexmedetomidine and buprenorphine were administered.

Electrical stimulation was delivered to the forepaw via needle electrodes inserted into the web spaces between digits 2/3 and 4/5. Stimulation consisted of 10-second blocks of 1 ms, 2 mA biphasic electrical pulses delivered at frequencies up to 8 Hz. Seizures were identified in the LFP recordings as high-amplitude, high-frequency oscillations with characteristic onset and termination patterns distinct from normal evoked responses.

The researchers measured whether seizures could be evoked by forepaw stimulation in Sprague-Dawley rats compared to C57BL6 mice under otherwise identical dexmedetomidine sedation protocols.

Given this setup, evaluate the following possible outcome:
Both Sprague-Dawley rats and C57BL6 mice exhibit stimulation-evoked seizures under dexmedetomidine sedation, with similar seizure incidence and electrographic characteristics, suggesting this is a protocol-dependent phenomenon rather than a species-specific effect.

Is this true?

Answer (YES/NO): NO